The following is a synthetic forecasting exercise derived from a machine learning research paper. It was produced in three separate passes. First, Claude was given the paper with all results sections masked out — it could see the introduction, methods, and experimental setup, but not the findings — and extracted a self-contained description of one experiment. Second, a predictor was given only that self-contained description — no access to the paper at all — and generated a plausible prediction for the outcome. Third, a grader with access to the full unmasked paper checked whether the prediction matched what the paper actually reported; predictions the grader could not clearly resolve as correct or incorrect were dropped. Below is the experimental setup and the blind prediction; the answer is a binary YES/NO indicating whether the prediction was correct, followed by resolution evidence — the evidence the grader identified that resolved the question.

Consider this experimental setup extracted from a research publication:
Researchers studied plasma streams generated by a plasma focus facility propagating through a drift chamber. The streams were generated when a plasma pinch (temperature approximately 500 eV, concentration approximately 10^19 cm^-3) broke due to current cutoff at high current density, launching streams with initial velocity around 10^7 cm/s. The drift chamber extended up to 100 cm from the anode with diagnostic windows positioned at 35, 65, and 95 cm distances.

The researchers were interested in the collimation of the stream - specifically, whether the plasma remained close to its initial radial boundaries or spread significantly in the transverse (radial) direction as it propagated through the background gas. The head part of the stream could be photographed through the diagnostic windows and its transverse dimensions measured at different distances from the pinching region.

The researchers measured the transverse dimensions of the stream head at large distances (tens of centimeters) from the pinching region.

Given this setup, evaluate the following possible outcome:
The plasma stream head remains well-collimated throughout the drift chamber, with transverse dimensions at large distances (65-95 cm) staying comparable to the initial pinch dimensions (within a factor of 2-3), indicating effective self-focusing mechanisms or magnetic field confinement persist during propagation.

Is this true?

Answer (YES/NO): YES